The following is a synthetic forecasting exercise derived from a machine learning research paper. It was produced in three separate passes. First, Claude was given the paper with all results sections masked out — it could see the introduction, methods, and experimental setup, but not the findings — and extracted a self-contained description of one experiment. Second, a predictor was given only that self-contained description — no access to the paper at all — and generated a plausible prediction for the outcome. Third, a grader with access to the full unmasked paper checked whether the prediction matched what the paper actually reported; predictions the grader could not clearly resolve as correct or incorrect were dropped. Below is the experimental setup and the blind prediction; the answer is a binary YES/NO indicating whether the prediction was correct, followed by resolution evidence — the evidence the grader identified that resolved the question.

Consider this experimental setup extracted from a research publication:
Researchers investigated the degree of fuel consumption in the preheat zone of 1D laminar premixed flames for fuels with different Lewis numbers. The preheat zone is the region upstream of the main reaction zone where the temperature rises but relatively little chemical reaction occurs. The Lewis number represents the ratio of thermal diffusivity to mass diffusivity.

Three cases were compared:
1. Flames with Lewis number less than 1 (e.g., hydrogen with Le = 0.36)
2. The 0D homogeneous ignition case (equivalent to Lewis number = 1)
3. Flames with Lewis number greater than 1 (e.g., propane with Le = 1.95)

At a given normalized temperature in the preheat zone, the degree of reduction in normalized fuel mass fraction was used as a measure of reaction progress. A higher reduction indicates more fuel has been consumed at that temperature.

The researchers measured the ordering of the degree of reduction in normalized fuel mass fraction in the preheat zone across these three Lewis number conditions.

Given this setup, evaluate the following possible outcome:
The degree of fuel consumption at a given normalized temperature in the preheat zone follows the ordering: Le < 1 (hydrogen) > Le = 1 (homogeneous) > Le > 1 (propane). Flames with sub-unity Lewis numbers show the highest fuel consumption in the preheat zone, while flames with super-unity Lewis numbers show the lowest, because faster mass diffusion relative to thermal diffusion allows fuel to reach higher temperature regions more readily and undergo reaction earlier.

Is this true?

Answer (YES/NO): NO